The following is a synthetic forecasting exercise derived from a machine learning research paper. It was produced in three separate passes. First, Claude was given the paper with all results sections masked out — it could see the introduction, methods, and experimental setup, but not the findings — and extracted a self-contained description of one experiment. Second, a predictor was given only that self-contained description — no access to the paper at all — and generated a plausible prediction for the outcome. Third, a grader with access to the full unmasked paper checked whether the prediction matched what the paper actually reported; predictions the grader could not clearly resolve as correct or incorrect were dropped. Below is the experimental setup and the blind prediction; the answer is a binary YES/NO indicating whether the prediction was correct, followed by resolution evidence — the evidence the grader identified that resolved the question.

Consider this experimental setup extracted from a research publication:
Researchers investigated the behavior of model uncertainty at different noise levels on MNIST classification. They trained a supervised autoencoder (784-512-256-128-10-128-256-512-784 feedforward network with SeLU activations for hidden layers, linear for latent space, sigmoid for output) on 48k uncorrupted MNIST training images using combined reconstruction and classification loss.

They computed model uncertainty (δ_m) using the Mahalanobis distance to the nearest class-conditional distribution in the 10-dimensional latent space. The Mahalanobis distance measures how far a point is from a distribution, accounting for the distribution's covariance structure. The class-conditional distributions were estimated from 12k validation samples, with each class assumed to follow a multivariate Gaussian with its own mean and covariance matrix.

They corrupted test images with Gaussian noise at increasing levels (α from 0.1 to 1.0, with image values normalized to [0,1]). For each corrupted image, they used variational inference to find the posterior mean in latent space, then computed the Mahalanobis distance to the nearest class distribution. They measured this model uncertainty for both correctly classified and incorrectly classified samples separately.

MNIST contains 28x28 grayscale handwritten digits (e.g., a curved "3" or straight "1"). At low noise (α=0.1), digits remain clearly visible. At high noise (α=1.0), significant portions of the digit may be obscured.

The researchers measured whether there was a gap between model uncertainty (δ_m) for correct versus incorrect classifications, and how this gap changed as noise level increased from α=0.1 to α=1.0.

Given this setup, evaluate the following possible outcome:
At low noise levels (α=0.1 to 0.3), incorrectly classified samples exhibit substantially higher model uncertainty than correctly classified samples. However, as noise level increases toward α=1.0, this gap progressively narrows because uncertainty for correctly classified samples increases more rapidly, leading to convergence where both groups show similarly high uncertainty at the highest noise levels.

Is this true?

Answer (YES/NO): NO